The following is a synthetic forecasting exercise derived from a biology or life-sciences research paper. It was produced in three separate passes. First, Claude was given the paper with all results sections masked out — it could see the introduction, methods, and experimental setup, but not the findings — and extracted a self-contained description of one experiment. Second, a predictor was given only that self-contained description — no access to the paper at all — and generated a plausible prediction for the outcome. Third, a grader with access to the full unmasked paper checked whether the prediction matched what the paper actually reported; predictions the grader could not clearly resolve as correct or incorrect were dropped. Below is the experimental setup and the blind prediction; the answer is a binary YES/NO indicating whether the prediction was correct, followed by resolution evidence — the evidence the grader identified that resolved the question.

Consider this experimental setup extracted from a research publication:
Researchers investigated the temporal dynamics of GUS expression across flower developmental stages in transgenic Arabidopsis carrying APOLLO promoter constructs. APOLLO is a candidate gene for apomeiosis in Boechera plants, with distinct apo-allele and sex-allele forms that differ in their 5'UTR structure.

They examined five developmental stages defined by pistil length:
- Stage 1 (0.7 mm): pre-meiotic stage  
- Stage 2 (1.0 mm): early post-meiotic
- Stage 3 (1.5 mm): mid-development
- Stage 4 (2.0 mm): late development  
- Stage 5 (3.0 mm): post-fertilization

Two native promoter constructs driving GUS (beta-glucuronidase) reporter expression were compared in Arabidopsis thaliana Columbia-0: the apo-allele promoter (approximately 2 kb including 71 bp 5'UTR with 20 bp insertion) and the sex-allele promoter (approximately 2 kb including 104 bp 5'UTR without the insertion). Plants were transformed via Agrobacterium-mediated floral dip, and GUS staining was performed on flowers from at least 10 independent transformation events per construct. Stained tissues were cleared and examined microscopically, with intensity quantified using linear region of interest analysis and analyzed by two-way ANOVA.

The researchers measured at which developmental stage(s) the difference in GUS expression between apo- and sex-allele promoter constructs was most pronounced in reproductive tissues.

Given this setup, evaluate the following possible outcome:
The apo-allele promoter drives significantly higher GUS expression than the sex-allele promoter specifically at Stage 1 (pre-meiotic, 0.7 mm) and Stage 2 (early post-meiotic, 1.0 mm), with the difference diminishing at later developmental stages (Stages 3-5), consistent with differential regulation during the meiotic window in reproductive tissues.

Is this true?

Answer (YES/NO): NO